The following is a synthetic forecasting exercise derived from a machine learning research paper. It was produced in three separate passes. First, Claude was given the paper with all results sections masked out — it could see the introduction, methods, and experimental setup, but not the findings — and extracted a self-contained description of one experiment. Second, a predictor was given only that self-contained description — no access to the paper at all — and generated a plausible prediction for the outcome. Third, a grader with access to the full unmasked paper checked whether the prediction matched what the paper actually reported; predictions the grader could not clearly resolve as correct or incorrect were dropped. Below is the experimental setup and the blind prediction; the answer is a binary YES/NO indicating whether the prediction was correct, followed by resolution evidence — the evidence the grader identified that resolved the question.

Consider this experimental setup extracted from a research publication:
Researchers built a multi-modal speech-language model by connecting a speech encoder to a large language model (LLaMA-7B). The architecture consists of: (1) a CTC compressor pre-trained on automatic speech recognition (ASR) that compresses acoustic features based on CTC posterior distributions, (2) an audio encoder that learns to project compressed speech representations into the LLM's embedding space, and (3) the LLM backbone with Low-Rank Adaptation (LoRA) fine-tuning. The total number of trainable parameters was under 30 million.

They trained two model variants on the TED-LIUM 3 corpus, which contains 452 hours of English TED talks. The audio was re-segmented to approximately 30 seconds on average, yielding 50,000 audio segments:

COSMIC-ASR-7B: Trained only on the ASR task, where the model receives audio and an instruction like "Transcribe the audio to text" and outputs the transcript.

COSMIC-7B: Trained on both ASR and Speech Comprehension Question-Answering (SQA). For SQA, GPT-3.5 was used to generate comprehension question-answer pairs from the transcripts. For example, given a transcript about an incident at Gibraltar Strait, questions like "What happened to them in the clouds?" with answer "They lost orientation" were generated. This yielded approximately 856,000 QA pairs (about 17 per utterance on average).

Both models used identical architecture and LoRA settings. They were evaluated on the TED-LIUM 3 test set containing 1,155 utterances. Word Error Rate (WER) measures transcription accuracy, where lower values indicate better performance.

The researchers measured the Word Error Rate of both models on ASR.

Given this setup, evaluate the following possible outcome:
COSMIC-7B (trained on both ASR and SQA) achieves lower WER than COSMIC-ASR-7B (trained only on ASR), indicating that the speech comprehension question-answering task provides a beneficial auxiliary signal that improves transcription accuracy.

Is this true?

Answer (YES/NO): NO